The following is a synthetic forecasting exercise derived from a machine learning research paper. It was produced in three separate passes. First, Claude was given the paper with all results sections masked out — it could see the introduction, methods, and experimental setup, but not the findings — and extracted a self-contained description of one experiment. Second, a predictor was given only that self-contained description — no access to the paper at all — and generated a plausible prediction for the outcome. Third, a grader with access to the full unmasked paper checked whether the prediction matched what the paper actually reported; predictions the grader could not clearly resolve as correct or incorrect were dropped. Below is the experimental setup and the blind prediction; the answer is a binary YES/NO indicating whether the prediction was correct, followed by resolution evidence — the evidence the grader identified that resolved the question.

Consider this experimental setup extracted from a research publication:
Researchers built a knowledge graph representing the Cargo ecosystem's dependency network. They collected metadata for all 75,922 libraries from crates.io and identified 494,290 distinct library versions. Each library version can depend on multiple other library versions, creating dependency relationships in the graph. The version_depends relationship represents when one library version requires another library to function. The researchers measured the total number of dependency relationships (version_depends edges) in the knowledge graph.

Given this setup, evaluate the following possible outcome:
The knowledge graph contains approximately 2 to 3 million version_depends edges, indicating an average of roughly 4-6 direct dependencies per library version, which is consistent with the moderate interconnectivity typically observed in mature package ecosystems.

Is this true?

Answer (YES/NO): NO